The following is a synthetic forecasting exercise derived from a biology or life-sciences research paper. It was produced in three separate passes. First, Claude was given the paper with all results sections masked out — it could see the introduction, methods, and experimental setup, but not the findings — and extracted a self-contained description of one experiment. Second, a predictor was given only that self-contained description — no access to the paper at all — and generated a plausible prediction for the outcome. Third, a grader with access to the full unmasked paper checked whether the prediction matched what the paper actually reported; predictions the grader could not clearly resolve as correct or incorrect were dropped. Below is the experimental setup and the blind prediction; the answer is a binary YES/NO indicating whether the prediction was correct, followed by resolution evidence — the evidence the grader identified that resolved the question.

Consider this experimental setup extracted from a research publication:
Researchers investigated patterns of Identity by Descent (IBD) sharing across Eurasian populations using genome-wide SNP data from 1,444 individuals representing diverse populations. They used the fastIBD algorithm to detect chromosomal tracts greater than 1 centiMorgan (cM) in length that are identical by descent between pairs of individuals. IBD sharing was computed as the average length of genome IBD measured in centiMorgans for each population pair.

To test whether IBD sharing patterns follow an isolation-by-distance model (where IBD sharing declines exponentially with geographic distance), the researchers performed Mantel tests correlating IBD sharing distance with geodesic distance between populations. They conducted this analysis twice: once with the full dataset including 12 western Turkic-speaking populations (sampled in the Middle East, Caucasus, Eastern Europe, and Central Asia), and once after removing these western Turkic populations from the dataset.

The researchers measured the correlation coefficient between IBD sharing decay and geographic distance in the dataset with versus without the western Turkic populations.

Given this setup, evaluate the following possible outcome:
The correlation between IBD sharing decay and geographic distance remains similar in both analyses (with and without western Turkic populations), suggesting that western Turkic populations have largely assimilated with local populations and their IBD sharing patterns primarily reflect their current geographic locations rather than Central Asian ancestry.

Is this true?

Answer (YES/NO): NO